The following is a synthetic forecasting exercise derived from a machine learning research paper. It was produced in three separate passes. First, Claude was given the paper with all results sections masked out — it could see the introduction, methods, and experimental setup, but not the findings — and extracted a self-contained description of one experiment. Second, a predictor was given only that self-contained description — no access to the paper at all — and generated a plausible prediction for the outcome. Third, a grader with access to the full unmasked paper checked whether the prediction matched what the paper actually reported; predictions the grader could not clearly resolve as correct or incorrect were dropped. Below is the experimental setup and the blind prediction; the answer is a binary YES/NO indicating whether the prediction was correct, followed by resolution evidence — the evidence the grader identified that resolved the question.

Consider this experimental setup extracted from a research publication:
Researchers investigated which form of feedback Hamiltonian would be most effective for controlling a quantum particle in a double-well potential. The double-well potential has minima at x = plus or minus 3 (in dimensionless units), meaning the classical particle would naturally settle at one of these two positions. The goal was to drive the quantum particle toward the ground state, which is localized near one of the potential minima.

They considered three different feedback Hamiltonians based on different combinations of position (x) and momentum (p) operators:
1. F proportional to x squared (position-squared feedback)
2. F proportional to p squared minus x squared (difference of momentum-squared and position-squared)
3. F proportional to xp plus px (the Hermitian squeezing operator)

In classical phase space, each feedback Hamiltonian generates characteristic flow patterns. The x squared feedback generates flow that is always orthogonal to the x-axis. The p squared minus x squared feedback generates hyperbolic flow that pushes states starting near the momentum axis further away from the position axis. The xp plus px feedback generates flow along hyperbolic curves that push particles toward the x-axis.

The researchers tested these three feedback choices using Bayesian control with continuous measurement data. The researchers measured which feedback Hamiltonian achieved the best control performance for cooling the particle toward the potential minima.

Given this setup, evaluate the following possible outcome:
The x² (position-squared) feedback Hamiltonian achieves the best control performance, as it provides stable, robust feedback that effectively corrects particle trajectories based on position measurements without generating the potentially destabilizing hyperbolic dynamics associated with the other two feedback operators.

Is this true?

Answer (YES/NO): NO